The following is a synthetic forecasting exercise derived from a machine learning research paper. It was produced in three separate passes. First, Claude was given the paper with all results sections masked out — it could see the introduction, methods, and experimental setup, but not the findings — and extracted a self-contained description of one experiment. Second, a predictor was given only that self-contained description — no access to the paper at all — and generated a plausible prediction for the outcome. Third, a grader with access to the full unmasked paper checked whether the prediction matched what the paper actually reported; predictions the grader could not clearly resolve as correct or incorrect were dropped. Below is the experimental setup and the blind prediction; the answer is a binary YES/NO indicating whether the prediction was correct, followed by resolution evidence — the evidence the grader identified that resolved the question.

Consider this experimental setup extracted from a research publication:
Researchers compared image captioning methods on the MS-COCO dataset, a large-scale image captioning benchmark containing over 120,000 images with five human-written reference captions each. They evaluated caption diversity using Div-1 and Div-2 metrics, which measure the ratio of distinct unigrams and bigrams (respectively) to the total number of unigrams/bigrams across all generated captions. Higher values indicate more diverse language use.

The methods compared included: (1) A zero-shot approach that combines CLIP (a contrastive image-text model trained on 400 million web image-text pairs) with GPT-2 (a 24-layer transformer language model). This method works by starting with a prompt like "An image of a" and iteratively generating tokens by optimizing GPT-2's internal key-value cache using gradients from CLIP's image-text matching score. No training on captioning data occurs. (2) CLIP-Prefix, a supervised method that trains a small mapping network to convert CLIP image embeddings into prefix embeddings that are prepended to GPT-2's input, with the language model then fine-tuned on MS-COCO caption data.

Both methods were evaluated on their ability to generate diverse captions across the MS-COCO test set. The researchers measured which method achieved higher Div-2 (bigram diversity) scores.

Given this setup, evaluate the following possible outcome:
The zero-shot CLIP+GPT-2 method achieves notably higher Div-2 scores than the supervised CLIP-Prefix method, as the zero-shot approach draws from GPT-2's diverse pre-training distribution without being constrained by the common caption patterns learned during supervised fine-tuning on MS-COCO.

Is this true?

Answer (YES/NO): NO